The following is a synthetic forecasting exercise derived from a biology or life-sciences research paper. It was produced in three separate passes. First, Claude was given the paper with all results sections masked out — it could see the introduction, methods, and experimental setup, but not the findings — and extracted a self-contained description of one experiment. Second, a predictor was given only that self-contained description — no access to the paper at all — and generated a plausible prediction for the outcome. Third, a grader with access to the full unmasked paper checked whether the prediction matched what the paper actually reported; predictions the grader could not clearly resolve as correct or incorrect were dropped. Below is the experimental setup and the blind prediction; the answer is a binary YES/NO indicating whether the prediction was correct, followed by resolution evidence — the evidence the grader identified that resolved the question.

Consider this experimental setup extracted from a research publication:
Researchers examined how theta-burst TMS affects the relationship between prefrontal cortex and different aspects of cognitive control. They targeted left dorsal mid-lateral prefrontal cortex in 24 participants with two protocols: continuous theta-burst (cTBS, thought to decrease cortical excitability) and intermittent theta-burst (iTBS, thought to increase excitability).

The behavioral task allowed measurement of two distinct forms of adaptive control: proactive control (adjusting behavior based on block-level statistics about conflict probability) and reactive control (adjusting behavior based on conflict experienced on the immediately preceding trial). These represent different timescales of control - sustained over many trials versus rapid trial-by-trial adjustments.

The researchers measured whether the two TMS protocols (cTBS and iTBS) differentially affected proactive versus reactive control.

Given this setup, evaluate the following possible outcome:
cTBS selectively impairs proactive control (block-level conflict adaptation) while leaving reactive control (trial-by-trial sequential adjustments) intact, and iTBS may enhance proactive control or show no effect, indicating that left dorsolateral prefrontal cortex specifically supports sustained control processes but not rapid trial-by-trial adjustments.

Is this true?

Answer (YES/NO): NO